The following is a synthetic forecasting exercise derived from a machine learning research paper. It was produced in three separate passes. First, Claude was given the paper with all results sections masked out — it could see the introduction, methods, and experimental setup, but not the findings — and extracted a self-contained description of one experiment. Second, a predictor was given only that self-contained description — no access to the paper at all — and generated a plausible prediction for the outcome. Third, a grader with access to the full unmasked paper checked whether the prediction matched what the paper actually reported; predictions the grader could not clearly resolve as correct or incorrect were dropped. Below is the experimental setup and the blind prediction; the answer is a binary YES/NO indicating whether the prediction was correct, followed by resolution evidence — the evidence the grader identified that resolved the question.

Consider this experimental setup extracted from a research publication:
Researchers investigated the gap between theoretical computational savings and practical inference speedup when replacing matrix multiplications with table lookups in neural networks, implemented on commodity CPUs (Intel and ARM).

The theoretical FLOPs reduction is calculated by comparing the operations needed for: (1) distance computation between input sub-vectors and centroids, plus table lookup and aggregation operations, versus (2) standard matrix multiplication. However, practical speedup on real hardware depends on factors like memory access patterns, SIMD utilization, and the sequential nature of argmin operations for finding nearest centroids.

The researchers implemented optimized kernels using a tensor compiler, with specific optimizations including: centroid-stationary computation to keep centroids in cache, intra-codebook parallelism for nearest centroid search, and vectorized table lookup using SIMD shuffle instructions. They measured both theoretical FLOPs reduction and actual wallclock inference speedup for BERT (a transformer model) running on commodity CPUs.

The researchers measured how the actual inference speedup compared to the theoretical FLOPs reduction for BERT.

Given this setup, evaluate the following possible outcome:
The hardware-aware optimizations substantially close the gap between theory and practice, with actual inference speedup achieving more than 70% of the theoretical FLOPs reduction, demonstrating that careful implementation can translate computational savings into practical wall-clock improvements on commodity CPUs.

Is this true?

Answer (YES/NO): NO